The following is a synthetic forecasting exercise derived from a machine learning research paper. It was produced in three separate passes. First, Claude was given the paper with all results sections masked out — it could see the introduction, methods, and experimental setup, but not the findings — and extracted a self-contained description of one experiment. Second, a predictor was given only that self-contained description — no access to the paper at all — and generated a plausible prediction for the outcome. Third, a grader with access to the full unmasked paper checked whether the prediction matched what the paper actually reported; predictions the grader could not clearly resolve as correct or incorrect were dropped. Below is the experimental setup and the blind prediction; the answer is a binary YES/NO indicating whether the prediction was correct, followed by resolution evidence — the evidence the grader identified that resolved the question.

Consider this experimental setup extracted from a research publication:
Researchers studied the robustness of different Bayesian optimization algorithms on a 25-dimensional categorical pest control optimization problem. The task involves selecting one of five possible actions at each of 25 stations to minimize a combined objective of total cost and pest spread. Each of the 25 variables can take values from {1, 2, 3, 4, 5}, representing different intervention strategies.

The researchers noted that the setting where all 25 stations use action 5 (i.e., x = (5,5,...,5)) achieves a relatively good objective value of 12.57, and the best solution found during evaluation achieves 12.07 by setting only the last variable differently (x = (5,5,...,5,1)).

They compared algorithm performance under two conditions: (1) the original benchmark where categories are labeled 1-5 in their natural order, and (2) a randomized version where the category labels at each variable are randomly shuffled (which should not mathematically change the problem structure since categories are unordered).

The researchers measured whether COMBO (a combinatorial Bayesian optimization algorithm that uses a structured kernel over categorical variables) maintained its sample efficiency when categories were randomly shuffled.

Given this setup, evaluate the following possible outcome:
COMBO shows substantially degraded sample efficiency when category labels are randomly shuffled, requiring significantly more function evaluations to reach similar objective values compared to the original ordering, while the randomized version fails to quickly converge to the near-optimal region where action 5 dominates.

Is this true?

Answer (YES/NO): YES